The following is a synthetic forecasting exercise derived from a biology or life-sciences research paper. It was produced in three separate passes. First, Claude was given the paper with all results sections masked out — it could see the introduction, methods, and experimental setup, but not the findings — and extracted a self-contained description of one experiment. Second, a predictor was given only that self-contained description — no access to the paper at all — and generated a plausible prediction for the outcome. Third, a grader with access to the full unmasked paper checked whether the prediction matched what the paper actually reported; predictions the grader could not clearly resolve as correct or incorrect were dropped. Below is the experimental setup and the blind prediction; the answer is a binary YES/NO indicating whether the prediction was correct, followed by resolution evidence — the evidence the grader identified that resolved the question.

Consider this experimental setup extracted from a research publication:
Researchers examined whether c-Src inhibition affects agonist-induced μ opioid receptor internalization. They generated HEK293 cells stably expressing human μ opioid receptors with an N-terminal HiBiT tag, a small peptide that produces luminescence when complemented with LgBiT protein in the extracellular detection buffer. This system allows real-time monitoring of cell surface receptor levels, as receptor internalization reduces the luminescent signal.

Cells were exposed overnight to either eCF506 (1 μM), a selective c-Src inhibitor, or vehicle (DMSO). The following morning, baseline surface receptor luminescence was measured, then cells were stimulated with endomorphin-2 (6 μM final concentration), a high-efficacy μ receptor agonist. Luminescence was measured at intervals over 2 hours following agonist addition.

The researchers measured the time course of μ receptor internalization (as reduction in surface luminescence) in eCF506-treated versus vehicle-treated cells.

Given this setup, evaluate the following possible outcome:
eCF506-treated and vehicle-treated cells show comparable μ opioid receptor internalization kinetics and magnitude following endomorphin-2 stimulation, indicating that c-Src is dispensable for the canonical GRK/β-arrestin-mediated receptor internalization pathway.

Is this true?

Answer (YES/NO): NO